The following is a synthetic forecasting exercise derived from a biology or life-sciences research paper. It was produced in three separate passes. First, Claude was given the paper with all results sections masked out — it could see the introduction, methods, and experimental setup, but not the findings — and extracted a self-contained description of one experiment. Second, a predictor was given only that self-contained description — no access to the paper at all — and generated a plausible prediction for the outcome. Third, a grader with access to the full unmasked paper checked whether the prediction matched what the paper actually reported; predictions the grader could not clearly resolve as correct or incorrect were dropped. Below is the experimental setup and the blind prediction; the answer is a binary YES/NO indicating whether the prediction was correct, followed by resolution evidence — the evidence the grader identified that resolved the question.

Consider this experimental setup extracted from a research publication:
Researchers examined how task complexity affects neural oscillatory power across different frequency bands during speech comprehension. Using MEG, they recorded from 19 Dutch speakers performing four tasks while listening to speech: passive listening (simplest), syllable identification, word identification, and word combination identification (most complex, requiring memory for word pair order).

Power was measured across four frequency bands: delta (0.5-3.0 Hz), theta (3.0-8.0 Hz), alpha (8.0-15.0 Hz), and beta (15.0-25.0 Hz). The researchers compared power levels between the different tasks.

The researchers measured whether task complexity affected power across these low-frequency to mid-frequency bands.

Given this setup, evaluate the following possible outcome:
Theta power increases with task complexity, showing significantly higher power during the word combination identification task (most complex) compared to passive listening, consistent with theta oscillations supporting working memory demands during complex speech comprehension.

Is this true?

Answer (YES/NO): NO